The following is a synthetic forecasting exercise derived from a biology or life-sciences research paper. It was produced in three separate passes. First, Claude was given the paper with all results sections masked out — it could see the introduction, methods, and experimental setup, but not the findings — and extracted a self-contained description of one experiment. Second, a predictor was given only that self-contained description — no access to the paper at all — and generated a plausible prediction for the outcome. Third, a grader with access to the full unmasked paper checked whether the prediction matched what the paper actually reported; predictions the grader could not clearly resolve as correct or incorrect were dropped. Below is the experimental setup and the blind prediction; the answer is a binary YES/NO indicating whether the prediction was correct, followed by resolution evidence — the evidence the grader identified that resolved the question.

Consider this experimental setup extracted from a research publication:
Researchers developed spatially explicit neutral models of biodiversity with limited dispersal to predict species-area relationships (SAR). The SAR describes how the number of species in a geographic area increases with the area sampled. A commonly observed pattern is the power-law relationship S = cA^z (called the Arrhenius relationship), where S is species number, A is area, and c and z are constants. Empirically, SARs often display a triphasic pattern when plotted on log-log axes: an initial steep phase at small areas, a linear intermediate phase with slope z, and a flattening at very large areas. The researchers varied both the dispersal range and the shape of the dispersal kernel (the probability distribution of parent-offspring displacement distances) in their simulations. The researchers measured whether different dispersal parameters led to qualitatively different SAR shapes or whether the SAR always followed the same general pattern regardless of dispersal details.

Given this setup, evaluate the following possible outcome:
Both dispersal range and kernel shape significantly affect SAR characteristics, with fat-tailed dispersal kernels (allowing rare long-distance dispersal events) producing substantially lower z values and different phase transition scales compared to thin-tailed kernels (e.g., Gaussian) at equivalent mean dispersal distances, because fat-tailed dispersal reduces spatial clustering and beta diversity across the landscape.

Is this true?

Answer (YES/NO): NO